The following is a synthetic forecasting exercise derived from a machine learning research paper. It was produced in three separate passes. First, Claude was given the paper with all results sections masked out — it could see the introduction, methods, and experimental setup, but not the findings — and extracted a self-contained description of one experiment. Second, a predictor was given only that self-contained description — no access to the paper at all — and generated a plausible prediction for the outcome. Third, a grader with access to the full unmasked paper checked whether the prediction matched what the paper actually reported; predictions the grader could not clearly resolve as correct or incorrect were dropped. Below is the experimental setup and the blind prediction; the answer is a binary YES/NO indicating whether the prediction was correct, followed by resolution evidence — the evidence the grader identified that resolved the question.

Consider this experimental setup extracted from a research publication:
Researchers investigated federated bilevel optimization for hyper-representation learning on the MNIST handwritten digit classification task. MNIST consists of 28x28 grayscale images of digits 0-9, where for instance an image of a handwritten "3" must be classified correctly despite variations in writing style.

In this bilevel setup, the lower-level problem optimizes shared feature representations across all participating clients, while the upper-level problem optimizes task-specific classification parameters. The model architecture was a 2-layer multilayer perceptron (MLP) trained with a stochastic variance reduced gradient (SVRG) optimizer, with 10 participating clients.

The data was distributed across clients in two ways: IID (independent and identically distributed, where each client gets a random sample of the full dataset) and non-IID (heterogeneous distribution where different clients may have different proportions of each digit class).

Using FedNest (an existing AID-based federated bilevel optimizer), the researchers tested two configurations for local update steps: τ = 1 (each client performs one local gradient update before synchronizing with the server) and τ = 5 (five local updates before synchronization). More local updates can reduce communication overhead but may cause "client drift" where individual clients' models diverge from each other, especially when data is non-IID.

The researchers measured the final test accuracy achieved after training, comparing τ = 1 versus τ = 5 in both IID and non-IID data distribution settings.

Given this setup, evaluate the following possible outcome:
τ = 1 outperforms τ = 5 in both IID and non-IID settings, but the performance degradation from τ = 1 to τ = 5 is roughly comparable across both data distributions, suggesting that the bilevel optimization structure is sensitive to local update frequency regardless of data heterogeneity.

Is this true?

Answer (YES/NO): NO